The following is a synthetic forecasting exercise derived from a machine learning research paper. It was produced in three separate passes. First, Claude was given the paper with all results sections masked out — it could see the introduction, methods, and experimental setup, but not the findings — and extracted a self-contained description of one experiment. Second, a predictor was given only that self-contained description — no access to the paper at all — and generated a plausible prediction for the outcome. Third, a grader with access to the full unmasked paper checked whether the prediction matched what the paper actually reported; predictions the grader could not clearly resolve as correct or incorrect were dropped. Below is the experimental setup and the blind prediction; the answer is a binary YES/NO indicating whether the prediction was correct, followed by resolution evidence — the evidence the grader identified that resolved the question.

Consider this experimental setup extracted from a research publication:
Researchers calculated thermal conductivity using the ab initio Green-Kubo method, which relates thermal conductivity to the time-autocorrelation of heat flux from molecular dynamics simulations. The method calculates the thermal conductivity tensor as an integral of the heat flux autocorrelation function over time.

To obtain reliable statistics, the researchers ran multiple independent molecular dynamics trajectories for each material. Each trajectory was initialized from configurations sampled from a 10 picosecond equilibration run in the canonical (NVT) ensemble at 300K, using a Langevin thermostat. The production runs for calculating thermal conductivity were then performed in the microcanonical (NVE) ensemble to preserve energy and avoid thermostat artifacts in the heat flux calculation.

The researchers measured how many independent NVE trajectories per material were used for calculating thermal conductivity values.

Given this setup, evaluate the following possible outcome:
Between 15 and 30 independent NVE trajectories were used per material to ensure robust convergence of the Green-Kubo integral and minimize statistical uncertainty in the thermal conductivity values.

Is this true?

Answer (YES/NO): NO